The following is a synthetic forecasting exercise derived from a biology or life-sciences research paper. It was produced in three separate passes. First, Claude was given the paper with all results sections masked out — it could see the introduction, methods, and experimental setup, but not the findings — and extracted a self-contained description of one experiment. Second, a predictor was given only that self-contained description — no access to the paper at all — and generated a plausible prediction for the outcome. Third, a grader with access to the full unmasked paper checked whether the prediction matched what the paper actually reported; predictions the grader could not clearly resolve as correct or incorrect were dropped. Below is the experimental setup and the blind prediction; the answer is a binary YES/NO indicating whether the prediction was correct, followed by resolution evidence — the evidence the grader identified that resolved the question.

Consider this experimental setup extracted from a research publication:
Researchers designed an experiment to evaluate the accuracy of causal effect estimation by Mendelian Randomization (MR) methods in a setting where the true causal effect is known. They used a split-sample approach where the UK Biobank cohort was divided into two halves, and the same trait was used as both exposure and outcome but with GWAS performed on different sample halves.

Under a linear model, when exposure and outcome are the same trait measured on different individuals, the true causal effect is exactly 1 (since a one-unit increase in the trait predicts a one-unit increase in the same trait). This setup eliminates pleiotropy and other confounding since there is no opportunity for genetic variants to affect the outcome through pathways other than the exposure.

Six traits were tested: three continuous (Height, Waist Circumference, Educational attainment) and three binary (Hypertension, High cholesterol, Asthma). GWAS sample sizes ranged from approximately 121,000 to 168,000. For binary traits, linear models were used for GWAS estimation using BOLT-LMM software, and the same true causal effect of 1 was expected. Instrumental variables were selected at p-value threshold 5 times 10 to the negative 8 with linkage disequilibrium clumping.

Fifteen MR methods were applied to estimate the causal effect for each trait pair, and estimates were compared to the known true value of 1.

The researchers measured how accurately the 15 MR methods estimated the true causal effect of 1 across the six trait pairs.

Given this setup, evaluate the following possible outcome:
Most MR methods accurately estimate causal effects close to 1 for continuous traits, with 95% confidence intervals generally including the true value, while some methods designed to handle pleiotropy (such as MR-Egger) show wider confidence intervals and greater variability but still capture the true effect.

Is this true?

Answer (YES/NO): NO